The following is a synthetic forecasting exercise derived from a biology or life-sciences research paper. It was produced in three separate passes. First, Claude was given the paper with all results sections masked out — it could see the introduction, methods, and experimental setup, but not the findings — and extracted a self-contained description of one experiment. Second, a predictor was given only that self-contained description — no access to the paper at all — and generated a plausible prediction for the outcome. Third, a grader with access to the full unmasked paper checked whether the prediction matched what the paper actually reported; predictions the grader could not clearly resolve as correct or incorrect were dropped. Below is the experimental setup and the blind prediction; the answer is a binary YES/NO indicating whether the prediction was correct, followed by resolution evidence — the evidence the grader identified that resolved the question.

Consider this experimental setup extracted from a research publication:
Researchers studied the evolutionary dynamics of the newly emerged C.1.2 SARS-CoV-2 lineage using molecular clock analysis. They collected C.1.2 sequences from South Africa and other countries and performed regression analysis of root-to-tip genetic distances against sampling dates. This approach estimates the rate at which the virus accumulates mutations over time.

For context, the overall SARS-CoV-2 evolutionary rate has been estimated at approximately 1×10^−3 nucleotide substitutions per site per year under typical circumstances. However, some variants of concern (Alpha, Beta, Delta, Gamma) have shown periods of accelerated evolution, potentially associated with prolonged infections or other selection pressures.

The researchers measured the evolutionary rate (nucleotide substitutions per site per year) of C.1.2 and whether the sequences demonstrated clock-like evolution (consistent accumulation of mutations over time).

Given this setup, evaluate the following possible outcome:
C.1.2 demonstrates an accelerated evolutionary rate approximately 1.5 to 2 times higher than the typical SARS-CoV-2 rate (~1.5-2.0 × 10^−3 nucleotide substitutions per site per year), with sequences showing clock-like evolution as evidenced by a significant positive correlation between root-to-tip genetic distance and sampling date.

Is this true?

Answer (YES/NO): NO